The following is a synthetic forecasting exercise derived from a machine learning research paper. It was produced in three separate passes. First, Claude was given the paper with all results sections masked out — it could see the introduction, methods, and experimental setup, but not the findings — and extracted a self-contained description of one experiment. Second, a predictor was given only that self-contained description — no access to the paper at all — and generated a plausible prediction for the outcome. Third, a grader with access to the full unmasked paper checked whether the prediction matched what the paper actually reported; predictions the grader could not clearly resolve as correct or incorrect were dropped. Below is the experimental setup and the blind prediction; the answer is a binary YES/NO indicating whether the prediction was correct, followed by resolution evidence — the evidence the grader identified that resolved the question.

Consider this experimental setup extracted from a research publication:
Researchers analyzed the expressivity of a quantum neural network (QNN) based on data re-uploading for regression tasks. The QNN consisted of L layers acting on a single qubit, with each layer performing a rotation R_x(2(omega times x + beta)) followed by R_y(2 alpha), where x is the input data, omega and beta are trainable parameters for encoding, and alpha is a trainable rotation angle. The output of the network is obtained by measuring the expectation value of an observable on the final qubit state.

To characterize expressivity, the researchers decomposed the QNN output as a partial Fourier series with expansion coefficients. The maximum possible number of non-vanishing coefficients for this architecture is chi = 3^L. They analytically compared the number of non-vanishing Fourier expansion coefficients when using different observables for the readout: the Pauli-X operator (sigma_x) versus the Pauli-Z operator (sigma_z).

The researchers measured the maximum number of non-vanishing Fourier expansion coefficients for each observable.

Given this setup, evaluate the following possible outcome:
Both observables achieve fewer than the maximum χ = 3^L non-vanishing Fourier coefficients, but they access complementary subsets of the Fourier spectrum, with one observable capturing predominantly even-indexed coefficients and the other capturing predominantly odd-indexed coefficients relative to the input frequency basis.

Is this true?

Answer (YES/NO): NO